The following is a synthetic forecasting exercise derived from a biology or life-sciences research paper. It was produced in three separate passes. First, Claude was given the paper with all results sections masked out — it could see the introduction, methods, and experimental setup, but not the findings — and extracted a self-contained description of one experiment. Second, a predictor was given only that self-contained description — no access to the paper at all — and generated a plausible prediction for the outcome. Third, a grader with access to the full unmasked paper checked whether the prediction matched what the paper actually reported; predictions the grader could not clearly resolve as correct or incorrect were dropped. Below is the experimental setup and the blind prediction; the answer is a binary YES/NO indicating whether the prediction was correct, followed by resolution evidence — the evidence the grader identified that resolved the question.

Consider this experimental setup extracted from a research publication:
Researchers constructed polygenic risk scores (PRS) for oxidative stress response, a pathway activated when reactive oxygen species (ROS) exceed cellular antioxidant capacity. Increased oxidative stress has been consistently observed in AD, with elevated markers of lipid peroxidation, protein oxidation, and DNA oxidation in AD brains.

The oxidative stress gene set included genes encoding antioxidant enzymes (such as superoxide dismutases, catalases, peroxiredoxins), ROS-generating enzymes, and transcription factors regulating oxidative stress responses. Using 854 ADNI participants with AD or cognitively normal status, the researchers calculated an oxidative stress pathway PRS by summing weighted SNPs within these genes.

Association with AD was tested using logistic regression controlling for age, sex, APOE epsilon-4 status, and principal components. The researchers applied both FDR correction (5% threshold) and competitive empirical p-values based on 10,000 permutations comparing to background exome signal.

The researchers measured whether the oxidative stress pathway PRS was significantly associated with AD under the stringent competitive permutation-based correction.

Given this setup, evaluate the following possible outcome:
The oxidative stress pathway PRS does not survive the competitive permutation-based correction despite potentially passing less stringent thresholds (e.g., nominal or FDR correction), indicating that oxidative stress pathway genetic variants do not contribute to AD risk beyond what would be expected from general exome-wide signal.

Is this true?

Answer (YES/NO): NO